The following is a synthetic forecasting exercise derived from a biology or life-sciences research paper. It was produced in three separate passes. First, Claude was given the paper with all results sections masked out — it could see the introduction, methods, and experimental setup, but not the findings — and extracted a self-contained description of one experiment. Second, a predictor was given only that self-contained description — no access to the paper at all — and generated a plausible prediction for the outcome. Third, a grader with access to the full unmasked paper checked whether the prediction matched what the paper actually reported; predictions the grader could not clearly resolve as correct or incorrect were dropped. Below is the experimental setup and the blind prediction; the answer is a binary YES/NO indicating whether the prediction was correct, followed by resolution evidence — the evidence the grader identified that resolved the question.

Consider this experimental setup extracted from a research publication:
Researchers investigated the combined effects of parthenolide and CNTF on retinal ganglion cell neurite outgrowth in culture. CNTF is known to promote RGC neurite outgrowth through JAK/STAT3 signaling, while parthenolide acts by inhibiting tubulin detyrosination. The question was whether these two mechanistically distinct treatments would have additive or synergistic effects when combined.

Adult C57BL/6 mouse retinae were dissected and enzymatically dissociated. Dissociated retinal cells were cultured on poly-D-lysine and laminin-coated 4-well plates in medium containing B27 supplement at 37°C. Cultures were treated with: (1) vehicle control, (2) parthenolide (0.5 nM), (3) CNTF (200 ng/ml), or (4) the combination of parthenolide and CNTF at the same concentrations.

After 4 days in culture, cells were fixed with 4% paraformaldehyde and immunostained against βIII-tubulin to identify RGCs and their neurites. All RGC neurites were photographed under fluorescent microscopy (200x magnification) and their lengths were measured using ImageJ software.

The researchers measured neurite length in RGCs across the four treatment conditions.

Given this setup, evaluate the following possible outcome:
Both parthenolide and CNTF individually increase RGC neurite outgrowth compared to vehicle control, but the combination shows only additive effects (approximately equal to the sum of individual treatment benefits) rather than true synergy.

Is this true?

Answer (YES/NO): YES